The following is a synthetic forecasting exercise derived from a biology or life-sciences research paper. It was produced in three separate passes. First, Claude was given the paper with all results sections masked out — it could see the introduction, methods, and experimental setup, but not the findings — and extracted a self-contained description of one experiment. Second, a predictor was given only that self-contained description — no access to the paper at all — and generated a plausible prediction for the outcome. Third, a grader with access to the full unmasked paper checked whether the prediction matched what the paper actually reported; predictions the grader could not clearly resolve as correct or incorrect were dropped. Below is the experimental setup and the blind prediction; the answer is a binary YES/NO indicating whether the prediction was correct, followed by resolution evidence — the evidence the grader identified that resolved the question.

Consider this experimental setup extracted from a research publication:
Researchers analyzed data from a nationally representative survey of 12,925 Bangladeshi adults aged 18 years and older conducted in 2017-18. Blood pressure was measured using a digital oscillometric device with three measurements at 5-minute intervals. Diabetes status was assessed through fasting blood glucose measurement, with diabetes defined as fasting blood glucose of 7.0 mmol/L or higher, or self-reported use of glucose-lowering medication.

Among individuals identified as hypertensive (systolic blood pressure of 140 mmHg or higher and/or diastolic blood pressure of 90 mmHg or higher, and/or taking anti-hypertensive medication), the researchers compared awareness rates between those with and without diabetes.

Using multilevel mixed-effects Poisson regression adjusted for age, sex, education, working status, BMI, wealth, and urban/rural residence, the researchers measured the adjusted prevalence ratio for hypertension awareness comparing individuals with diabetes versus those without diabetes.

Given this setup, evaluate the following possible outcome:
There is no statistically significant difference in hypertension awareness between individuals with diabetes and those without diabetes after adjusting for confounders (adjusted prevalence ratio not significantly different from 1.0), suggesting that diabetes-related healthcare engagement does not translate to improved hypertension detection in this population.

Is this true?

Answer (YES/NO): NO